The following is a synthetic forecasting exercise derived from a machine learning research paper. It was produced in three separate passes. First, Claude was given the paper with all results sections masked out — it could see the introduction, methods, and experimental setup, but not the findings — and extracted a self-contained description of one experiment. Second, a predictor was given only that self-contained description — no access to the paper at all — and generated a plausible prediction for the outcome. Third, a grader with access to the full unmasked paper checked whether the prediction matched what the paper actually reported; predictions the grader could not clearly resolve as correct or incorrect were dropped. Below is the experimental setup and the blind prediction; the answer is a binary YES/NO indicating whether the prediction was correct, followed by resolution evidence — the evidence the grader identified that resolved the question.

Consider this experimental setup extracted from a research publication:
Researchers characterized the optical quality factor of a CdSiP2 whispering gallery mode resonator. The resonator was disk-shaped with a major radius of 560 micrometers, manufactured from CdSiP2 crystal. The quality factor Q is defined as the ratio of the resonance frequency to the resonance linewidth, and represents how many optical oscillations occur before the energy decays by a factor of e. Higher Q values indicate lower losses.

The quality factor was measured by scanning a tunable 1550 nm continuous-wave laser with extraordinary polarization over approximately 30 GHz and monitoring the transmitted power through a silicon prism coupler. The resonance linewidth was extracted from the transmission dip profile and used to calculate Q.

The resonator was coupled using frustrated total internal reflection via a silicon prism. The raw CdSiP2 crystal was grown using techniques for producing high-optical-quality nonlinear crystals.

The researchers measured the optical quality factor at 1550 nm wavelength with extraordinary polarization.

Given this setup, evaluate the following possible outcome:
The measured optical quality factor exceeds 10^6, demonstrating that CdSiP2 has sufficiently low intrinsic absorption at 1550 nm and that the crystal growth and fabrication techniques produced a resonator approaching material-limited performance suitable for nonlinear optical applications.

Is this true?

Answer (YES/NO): YES